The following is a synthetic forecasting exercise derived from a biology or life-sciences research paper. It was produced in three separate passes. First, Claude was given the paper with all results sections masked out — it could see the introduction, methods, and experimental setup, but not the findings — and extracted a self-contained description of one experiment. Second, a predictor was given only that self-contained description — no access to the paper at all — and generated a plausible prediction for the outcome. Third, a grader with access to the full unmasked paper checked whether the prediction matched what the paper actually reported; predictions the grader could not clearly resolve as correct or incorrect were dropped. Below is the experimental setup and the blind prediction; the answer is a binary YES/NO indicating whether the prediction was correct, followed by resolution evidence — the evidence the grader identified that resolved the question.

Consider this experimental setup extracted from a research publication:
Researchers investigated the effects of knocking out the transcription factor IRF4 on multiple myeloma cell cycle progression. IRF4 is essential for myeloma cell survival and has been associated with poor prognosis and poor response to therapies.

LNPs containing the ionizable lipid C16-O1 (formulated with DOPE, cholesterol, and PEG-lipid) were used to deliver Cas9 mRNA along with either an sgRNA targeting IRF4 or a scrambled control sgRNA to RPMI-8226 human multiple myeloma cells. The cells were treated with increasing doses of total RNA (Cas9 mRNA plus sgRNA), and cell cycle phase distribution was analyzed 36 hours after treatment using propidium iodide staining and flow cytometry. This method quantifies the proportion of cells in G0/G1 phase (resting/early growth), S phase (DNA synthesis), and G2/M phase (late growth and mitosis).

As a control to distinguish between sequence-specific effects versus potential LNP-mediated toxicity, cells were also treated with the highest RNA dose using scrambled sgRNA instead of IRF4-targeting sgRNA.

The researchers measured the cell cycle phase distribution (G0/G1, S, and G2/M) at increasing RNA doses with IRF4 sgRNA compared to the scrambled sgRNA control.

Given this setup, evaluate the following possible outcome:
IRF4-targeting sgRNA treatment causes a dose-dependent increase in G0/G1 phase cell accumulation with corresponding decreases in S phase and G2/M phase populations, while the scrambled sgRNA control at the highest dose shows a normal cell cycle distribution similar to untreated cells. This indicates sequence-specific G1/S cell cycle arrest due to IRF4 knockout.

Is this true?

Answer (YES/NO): NO